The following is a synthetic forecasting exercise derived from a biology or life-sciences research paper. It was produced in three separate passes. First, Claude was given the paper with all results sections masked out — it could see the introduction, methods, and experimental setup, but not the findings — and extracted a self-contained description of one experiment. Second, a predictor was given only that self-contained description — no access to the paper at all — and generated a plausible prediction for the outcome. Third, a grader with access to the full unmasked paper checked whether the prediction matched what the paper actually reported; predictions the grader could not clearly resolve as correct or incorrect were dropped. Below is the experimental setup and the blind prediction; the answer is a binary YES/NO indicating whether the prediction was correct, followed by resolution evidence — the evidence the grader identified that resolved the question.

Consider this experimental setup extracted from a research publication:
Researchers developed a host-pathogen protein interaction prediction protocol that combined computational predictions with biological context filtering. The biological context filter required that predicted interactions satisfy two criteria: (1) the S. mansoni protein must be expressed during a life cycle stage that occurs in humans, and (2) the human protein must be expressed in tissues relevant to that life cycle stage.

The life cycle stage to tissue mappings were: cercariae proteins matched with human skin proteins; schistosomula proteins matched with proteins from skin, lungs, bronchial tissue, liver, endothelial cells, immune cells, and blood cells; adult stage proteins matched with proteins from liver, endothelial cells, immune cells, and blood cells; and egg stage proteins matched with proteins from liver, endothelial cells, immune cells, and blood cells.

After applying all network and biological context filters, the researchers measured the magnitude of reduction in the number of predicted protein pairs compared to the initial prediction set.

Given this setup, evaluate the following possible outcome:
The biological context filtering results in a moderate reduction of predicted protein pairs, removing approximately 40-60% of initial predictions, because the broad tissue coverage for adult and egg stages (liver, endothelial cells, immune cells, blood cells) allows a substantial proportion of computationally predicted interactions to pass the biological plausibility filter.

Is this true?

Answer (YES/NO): NO